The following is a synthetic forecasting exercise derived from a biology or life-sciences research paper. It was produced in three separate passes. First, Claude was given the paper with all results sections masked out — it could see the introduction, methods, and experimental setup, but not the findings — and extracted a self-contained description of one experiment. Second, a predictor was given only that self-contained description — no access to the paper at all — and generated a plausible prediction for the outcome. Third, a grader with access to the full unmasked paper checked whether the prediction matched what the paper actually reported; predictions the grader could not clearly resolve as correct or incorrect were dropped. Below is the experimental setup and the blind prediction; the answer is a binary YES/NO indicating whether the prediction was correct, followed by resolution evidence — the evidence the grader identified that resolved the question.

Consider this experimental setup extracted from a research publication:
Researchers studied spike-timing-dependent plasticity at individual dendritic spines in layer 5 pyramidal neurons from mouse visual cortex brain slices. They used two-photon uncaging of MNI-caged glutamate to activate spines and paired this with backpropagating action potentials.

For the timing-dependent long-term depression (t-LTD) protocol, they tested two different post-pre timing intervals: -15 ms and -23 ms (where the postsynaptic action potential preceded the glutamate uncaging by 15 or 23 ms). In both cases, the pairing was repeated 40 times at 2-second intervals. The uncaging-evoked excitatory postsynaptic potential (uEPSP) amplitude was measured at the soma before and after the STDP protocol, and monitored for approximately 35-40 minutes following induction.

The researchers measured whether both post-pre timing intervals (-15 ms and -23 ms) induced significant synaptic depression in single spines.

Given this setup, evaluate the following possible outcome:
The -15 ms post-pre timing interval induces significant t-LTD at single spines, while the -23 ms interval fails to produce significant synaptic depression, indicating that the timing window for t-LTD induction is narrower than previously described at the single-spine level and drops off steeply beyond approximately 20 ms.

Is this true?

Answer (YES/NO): YES